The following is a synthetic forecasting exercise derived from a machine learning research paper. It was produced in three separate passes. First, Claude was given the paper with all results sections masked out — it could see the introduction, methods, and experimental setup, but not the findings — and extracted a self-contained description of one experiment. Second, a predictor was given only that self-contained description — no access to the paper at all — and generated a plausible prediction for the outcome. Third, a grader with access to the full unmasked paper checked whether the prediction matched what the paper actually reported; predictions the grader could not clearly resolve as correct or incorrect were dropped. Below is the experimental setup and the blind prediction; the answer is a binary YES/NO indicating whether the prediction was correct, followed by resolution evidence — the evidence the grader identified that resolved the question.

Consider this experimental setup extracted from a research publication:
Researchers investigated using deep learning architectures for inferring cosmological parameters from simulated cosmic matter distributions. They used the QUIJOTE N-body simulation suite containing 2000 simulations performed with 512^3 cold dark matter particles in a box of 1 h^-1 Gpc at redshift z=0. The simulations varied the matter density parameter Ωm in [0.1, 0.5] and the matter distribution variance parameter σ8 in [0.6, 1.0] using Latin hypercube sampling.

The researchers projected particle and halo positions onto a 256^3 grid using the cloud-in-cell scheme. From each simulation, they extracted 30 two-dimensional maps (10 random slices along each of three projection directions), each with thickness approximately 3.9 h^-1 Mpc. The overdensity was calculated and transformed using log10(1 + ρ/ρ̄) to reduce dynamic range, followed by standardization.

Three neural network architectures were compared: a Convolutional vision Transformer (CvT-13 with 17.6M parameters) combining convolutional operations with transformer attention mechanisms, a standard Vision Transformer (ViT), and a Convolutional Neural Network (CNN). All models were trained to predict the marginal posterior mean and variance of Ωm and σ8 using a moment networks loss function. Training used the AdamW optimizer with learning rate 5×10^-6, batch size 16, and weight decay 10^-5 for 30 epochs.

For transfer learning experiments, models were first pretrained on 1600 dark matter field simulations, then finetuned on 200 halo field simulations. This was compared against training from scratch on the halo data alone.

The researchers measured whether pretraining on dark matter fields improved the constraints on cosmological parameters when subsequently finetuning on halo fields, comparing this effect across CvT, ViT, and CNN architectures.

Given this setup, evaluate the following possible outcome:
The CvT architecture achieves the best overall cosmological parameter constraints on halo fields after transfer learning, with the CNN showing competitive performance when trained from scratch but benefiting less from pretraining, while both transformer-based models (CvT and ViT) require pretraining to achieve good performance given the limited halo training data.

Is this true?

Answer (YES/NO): NO